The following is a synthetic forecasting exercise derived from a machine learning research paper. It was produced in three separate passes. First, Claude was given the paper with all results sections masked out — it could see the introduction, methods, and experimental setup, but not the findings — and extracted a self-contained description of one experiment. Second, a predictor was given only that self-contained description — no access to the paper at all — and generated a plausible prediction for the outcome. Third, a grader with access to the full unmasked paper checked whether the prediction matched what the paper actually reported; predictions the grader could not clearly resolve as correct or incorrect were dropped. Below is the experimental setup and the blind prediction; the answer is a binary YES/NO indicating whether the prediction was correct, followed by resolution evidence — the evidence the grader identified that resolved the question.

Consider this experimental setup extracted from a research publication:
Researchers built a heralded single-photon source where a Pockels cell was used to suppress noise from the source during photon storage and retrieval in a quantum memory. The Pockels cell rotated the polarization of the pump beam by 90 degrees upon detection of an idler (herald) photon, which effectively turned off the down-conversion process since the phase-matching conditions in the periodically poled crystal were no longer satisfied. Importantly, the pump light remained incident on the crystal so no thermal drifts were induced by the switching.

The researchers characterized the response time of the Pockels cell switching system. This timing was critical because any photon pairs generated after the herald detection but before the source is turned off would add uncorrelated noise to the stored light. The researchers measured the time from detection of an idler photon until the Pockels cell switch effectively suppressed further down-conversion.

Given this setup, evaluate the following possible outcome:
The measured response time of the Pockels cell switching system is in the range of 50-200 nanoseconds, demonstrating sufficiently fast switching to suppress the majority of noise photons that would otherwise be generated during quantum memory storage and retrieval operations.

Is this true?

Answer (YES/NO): YES